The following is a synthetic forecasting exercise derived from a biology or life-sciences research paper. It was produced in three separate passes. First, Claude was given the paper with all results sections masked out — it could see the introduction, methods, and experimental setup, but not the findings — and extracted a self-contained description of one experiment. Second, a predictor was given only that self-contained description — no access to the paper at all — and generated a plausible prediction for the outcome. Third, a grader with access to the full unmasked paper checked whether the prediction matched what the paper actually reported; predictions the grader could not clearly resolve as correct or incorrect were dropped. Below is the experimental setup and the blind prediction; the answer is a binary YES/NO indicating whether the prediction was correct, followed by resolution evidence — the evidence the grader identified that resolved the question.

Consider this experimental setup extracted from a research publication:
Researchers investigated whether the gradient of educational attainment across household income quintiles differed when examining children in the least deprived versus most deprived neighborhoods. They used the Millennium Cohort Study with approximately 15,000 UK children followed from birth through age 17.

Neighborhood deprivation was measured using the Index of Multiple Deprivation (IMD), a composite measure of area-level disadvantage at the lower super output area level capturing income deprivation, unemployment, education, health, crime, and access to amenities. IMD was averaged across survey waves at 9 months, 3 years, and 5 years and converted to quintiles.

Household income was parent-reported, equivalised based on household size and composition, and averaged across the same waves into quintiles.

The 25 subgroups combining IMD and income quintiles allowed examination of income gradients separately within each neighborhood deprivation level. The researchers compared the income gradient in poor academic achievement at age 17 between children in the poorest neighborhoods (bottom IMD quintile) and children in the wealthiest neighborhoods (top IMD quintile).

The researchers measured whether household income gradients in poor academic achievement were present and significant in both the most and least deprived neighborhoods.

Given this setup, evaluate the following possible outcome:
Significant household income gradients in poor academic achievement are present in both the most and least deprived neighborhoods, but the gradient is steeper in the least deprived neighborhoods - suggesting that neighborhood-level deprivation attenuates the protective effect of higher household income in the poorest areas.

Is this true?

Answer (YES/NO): NO